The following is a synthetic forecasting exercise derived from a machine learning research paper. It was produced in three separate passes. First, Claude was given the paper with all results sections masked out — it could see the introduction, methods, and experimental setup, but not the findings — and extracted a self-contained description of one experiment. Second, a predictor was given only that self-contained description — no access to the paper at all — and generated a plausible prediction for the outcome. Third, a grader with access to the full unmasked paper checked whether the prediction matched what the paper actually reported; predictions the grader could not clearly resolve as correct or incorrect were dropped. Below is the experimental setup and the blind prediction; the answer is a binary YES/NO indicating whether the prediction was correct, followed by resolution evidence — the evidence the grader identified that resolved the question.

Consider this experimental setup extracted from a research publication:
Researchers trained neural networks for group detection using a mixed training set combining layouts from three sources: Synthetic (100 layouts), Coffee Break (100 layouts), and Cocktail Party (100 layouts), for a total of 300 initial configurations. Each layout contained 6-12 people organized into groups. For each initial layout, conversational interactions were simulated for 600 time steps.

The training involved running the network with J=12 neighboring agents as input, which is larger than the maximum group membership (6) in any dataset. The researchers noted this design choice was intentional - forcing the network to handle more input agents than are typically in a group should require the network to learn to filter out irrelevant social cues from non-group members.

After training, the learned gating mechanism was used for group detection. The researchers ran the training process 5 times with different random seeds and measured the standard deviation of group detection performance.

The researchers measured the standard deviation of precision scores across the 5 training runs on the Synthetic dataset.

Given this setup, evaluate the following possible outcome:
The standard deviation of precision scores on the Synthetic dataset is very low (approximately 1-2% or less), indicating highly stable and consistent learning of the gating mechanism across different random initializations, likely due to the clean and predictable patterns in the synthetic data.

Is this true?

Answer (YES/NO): YES